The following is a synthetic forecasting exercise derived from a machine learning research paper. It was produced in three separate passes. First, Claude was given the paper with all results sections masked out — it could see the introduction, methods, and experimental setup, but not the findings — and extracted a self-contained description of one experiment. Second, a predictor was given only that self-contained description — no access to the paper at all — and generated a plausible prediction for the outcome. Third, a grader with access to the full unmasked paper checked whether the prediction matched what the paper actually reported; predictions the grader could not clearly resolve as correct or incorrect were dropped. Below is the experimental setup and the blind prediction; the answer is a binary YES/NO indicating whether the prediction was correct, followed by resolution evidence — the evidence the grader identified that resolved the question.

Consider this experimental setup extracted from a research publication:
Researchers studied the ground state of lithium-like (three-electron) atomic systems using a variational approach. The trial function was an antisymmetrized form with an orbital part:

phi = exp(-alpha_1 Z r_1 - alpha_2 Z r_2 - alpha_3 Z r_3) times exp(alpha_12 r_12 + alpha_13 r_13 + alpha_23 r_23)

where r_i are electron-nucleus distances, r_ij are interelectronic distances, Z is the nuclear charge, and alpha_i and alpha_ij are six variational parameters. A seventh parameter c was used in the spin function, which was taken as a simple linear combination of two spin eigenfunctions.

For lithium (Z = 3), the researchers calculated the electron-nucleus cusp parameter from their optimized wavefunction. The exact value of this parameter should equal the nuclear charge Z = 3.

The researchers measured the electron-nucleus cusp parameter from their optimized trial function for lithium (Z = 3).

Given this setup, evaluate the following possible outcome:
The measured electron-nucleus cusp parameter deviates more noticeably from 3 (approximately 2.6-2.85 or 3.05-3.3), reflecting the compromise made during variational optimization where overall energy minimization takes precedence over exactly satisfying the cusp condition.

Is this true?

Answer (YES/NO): NO